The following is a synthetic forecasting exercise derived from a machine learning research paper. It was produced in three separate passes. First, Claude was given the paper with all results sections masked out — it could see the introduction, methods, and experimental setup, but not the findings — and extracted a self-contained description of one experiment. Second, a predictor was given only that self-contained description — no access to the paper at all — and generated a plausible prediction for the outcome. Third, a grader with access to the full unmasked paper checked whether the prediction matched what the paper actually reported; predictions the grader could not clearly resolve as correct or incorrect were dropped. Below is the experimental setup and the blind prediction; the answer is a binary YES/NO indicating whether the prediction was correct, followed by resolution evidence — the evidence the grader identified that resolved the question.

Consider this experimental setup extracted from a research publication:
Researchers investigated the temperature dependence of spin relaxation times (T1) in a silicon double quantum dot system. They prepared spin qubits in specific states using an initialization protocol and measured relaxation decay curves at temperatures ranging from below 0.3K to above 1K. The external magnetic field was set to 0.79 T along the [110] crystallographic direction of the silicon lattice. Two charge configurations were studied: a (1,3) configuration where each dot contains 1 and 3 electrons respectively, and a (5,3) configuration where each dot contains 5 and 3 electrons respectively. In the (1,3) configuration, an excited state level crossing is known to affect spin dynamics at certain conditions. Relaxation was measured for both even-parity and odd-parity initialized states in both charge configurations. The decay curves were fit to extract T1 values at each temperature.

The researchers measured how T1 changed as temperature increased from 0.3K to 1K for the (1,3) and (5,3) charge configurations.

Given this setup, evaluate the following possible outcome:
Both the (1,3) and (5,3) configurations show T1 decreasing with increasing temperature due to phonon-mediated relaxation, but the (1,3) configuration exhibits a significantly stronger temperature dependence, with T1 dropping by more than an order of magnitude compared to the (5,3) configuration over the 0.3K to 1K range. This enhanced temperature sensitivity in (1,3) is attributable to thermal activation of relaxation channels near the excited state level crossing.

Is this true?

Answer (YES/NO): NO